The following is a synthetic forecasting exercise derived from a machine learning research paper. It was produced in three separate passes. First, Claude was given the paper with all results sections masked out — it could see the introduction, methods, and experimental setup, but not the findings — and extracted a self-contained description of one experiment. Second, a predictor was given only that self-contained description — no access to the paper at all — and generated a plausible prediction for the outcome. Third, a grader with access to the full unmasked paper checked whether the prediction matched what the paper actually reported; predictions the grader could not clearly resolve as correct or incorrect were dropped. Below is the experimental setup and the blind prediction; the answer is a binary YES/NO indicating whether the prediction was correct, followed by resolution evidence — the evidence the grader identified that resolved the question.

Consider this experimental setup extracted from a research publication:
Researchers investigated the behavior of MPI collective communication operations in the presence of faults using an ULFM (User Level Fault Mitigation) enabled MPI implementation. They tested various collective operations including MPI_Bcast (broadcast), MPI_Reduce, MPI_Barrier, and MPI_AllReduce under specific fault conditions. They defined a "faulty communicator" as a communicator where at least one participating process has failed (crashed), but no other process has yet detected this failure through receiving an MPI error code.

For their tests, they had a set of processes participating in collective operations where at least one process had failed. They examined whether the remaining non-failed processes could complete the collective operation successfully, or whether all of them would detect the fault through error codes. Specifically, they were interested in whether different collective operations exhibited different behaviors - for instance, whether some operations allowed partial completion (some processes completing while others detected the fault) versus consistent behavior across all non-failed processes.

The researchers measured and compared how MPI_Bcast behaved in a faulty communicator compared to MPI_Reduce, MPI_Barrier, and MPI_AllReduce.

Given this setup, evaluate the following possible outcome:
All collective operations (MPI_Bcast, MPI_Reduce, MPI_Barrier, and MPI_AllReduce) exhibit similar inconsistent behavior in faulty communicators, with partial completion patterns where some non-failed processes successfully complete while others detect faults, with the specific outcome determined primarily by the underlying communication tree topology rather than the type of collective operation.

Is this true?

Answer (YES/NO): NO